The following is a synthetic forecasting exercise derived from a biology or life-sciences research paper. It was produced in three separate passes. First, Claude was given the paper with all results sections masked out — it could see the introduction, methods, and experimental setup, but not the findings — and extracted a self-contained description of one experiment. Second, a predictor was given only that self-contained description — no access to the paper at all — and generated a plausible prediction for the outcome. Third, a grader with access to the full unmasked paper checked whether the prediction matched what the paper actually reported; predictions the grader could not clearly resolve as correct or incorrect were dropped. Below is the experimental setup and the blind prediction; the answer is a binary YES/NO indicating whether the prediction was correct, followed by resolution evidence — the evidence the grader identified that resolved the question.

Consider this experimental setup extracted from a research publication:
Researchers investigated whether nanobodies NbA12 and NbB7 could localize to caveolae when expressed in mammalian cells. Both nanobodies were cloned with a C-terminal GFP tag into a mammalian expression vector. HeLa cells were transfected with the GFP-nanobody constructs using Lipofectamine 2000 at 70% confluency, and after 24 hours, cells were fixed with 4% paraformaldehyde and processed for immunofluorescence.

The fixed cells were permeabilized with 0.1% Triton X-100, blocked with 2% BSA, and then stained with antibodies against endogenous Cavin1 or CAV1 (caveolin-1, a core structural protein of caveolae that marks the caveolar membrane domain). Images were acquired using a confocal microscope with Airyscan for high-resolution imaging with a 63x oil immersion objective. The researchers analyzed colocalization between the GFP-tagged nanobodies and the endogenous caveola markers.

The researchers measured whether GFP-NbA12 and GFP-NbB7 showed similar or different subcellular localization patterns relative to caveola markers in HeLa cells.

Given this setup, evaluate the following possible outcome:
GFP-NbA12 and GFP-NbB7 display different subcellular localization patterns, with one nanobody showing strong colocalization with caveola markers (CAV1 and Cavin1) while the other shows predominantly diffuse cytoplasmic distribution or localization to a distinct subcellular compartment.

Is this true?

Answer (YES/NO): YES